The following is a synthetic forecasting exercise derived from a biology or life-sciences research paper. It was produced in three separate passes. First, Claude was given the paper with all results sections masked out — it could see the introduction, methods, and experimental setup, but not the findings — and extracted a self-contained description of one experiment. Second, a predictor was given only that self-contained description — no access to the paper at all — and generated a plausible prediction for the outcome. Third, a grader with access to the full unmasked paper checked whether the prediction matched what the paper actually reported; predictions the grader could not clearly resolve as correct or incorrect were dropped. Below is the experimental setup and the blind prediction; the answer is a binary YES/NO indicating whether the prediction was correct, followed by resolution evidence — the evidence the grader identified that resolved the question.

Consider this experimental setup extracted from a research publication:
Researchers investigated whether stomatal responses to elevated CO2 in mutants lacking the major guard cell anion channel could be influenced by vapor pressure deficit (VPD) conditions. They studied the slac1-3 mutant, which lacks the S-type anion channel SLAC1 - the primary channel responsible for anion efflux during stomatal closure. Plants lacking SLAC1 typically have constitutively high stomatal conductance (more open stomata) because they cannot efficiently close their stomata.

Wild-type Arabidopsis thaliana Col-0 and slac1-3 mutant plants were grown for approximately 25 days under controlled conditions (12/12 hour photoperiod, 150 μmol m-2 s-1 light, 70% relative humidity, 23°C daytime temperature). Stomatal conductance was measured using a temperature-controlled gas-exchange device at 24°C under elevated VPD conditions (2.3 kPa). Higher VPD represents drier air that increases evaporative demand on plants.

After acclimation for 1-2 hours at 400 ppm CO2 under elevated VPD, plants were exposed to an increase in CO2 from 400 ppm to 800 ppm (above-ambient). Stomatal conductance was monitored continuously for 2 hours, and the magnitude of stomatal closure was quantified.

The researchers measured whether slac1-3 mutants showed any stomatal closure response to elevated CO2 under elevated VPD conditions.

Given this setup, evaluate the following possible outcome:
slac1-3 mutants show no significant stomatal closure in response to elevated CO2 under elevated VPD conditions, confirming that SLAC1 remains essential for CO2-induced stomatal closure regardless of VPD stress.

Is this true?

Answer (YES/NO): NO